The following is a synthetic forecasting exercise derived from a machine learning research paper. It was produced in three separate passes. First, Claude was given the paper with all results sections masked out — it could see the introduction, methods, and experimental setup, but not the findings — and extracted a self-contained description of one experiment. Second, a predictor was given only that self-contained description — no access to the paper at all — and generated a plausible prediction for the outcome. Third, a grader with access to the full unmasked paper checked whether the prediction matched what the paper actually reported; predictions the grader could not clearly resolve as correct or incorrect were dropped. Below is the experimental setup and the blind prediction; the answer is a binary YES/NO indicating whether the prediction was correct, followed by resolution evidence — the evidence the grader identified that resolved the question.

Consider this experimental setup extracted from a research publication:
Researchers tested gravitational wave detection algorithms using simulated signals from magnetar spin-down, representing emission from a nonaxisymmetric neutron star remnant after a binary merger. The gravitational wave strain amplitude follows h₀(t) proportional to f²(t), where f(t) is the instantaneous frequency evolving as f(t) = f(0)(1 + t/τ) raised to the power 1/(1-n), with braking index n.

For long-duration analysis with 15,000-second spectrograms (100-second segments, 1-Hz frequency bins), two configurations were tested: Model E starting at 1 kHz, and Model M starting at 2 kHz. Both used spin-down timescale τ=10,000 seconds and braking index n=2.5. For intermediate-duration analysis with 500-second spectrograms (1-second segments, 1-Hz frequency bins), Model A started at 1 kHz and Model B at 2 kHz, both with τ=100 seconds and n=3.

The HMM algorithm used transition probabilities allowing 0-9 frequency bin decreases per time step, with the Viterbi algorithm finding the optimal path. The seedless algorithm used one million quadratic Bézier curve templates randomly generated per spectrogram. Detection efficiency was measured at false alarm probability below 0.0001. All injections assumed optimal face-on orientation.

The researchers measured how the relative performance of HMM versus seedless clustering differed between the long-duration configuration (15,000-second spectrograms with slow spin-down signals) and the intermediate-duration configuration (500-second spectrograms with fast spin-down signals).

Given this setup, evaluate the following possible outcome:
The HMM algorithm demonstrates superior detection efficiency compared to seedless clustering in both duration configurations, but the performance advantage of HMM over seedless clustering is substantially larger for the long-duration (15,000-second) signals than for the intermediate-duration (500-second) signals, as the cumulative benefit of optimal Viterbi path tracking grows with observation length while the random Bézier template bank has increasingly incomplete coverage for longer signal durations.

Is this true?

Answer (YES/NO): YES